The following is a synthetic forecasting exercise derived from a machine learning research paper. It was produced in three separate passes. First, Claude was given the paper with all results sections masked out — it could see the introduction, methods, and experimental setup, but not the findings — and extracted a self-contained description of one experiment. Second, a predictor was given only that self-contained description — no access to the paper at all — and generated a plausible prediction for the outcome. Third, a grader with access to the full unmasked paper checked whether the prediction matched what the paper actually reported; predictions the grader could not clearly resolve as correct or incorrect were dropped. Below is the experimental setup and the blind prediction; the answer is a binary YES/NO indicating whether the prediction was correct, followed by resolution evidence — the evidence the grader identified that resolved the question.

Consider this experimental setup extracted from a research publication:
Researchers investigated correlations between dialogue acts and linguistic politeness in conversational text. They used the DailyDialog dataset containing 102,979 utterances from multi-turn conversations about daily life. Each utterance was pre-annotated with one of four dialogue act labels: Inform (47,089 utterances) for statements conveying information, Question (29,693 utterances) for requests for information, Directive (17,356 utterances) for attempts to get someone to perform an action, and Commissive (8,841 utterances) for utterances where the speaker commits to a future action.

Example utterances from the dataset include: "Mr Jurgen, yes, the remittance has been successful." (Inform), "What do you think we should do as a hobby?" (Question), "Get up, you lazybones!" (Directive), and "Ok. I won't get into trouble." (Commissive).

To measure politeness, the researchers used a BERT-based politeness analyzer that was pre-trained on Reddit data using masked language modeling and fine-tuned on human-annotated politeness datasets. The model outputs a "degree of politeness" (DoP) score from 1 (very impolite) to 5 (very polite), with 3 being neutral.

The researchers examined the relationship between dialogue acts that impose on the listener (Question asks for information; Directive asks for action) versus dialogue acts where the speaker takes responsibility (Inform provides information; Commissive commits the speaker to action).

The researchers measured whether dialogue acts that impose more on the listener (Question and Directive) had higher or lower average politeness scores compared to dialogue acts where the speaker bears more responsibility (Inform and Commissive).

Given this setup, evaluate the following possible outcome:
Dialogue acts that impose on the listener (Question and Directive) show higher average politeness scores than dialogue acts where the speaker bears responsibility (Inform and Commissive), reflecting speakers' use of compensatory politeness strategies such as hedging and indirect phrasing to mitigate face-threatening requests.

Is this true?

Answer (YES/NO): NO